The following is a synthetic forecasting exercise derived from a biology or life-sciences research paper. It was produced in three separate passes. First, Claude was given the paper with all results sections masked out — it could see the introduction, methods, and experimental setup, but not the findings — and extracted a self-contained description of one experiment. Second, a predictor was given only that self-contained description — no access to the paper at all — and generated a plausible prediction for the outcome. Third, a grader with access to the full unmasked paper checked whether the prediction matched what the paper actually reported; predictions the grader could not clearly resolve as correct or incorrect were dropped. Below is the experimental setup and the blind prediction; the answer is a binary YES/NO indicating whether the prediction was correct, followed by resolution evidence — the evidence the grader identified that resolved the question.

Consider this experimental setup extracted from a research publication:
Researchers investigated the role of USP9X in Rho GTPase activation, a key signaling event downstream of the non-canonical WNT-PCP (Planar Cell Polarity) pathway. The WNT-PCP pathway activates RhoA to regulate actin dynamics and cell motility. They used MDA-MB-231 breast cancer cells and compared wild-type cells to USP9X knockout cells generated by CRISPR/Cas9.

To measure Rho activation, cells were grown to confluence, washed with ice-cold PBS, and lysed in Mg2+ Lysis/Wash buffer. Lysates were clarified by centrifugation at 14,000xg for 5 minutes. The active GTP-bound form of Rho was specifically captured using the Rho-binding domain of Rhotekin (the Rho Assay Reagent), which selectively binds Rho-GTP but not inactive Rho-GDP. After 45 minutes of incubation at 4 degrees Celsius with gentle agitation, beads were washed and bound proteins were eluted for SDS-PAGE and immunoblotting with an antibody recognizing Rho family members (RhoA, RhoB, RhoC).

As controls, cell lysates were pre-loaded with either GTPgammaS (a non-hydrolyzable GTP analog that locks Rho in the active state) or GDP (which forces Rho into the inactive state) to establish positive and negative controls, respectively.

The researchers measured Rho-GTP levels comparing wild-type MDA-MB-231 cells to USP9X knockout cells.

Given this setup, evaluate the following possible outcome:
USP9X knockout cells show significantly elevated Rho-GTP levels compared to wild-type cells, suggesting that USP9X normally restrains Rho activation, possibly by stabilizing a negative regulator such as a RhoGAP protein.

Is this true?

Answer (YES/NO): YES